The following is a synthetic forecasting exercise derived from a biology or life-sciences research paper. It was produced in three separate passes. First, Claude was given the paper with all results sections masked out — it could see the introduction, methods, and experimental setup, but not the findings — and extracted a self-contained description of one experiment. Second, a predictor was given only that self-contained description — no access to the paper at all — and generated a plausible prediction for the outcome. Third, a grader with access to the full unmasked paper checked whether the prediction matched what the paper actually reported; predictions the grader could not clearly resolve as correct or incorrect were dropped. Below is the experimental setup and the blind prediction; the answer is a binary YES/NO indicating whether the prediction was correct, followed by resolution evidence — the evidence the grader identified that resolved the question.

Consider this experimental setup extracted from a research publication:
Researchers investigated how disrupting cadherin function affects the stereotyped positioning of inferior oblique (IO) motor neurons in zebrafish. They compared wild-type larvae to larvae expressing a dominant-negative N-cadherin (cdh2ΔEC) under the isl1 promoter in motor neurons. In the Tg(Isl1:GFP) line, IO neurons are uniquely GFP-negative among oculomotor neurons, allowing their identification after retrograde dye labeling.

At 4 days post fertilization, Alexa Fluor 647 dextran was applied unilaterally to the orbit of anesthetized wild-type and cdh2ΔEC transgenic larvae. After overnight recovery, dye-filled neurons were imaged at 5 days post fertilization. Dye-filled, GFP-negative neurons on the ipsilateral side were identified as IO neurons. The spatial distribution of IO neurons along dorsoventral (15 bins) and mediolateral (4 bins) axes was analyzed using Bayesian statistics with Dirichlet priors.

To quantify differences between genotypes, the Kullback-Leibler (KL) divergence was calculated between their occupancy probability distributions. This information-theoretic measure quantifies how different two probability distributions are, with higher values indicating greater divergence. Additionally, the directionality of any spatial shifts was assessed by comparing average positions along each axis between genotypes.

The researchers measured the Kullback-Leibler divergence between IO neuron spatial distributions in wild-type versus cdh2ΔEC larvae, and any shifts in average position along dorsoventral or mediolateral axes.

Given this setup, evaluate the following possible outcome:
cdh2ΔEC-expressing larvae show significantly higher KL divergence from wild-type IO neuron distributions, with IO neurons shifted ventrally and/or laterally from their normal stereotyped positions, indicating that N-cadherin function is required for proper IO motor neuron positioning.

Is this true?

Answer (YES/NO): YES